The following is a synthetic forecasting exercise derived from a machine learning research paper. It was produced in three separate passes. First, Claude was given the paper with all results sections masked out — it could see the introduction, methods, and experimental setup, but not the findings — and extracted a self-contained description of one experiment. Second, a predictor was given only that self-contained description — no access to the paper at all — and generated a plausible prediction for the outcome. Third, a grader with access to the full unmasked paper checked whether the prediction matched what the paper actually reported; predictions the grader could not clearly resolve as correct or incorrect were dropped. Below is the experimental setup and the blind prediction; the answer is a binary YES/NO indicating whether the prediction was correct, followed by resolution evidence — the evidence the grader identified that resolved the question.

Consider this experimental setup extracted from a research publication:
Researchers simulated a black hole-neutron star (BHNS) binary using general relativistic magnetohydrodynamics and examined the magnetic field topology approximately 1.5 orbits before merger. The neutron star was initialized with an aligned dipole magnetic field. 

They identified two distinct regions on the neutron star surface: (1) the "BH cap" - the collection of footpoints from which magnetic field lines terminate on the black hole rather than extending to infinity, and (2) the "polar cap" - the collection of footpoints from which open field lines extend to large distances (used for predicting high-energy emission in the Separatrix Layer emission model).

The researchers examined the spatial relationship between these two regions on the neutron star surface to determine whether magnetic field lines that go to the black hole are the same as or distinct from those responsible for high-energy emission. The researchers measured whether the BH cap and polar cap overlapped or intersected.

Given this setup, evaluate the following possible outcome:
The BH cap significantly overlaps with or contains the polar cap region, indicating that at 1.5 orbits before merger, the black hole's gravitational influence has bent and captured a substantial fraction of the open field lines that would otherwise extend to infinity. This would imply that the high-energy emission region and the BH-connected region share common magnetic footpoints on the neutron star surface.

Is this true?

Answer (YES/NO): NO